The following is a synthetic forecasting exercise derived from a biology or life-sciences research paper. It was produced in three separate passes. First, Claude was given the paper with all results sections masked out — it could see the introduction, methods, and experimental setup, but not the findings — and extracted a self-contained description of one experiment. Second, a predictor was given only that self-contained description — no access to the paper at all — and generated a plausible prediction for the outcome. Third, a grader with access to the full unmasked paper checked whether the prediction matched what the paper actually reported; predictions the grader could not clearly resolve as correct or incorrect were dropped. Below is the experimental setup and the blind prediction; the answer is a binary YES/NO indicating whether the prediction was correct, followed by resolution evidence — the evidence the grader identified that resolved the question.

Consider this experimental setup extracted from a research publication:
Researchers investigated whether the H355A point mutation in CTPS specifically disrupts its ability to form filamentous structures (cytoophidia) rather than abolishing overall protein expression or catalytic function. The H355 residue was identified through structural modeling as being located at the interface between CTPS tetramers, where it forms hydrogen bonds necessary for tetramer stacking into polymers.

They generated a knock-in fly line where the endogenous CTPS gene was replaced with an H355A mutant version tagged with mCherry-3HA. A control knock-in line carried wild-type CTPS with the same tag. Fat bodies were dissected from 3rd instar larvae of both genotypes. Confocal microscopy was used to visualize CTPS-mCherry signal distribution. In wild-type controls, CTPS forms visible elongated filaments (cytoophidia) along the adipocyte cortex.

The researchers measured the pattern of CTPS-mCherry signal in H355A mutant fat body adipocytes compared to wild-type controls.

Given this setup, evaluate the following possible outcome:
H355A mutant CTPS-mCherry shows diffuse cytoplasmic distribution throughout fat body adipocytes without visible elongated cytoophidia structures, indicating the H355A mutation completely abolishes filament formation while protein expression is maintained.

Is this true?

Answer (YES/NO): NO